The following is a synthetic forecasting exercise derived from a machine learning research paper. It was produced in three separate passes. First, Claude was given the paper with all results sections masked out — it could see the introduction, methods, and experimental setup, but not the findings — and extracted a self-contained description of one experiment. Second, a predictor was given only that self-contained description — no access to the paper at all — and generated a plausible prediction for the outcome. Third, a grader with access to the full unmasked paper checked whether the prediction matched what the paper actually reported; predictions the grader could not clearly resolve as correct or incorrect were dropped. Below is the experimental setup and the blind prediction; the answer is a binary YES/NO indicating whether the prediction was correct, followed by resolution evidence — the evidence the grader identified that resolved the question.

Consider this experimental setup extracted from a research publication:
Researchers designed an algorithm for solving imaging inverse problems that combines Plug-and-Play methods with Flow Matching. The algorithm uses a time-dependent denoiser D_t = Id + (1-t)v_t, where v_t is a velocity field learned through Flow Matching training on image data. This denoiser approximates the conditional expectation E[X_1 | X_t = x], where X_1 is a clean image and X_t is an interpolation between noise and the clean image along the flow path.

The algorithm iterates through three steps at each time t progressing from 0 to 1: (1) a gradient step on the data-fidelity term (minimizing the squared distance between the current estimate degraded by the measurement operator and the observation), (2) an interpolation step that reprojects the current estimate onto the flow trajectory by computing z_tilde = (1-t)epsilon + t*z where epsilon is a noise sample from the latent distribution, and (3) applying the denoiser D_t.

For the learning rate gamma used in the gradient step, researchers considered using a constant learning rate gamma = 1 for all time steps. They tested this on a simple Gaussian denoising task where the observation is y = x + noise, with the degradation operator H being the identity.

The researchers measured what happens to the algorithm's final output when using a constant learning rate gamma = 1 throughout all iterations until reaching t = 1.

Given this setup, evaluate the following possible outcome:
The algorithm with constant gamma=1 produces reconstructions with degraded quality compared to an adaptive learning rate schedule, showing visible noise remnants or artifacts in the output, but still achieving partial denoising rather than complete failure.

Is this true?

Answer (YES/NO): NO